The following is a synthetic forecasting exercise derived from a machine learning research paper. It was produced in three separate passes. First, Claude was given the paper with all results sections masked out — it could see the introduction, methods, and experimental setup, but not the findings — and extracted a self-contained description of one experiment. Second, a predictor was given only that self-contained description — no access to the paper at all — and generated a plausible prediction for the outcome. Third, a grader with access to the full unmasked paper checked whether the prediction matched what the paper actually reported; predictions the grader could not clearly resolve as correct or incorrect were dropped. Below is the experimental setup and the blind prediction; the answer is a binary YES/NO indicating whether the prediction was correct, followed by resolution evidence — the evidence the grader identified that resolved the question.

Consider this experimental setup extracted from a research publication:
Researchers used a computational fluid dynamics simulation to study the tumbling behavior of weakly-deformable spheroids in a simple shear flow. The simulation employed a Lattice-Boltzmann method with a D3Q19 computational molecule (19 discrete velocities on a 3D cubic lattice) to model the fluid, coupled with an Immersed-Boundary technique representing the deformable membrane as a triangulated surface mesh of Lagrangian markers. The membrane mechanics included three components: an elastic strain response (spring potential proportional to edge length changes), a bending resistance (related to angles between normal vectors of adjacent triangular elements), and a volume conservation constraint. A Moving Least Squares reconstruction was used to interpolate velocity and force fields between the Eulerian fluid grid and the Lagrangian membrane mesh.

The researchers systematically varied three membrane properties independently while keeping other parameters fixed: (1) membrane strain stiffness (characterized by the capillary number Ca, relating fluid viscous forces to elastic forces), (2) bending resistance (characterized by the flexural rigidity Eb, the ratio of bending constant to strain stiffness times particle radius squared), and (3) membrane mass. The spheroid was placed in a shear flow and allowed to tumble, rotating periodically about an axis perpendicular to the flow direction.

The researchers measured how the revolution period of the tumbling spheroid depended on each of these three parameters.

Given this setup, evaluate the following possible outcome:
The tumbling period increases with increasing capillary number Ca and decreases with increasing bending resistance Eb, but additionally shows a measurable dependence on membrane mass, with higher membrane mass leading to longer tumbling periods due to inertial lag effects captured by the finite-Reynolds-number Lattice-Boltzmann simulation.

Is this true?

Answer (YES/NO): NO